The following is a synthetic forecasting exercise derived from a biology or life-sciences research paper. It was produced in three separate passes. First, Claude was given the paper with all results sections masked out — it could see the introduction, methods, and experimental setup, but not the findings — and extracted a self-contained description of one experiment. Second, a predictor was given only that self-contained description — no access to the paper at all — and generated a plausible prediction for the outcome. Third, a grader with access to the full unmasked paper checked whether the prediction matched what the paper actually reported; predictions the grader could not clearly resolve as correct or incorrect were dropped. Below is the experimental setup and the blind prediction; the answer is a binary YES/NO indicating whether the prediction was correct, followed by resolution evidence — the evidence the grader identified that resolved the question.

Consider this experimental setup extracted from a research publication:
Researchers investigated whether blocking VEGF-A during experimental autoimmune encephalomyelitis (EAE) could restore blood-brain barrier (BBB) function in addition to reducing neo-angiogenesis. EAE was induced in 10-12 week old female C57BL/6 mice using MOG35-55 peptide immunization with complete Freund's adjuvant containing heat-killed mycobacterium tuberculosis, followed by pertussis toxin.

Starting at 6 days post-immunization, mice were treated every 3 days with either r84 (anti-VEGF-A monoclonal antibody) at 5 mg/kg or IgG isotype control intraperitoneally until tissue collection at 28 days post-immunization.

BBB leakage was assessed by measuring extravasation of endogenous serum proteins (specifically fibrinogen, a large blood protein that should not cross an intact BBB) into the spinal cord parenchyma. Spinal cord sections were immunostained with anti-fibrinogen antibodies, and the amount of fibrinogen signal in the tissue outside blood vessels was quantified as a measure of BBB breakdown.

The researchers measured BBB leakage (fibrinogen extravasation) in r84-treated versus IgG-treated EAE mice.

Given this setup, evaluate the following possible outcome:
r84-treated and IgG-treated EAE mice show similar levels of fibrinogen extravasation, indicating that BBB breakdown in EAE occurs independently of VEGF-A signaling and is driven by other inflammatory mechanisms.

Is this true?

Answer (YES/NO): YES